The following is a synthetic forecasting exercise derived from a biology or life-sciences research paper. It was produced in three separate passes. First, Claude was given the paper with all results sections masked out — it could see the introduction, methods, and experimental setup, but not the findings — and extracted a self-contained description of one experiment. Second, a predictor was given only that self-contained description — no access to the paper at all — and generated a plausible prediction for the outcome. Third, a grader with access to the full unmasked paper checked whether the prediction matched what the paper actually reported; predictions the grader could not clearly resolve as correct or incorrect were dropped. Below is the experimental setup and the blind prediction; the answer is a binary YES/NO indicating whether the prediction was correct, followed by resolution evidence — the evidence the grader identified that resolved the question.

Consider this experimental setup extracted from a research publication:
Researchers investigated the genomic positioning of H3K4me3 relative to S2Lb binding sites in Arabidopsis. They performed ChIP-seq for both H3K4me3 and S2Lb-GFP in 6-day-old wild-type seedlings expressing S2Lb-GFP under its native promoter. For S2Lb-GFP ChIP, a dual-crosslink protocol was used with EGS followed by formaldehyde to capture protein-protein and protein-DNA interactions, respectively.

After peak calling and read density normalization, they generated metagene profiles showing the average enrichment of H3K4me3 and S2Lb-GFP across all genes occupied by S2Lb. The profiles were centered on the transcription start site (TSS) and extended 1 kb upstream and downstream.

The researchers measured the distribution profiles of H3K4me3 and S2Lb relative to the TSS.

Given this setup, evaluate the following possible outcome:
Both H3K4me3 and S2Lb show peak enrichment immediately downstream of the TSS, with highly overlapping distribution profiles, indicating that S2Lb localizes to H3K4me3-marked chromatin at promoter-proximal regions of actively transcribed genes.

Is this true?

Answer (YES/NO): YES